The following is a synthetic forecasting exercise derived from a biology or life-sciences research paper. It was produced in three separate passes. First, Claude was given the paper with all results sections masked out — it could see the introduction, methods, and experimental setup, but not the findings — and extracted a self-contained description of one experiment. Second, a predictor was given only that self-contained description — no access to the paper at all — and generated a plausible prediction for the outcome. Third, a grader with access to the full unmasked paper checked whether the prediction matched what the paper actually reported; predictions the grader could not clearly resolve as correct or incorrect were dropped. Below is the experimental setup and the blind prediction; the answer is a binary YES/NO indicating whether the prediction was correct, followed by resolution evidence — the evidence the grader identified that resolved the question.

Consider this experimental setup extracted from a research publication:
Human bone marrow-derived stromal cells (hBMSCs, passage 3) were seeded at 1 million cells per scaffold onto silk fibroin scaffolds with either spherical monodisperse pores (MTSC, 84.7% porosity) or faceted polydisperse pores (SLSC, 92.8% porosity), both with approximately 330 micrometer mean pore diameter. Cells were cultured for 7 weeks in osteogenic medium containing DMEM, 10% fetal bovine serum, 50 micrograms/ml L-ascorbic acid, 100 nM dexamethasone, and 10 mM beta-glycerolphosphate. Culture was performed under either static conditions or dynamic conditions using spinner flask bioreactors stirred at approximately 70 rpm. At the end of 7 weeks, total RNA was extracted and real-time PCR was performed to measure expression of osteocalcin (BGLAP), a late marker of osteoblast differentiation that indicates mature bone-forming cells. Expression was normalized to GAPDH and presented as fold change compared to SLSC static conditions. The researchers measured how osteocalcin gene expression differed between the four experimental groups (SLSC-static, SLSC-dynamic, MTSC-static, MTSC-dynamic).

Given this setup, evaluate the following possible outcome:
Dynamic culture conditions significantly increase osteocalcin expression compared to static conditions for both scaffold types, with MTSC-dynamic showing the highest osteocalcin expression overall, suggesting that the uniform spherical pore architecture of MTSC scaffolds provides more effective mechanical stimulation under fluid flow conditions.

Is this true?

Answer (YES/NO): NO